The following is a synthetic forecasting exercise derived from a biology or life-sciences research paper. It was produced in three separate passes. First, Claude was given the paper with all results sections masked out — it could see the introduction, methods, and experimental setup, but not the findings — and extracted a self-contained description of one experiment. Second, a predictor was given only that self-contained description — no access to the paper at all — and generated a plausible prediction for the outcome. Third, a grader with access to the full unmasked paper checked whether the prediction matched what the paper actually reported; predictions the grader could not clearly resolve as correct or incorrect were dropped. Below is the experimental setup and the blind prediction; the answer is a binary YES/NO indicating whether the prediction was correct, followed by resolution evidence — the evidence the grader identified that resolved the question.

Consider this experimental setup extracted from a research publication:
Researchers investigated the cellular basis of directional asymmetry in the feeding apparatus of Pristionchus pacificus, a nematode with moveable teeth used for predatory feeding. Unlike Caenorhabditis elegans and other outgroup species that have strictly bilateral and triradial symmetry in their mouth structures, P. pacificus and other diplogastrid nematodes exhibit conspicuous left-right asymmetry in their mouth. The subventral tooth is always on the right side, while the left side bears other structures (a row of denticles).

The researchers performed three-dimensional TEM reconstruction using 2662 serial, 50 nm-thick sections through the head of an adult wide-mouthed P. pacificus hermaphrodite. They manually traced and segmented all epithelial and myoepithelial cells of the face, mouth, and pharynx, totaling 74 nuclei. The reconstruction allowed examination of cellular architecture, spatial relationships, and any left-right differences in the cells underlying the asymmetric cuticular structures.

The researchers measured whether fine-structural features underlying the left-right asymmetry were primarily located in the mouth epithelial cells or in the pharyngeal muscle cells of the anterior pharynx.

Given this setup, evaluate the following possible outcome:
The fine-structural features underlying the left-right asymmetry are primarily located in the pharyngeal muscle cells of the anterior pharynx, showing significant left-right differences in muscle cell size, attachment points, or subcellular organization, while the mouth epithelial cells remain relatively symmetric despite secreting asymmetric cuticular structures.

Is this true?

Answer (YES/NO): YES